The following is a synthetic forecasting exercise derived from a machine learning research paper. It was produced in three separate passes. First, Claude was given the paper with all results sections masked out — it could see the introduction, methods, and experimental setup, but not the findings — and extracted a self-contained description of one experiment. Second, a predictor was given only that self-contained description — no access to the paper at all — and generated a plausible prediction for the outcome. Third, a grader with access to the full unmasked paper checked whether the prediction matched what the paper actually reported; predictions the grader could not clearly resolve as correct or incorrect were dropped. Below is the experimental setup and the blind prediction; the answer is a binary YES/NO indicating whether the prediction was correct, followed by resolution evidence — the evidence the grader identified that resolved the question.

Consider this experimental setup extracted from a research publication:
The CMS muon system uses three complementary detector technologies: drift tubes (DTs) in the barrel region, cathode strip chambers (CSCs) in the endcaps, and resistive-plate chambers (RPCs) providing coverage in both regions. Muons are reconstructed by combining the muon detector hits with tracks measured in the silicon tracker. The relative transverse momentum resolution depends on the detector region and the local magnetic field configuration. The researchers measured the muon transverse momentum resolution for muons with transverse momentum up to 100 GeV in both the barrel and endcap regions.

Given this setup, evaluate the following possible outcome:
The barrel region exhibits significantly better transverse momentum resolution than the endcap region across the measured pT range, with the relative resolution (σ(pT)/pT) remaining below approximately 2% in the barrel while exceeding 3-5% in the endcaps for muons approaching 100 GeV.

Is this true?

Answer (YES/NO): NO